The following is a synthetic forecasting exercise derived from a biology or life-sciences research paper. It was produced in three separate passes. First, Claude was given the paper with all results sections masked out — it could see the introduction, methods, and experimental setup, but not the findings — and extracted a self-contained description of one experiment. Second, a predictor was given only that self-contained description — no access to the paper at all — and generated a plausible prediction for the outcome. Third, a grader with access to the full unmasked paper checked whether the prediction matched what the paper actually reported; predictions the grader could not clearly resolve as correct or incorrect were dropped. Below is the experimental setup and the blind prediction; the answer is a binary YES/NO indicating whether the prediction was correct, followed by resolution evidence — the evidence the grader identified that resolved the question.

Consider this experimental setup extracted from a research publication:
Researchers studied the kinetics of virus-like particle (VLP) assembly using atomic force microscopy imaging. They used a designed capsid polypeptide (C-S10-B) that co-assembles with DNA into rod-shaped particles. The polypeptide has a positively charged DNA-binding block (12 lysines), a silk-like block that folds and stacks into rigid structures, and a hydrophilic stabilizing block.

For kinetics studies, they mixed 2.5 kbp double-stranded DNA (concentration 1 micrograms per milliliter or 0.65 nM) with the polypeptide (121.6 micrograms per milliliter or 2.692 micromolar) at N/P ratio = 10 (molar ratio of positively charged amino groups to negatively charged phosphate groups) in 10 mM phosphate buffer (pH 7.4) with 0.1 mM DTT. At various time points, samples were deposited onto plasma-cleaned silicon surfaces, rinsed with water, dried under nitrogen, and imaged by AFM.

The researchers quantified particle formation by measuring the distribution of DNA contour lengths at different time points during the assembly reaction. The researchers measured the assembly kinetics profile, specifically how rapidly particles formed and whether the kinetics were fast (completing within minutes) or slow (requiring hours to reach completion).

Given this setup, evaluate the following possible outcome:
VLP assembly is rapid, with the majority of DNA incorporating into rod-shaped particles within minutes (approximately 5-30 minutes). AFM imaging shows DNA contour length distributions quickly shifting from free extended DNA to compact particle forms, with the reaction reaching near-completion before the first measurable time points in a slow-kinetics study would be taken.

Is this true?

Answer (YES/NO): NO